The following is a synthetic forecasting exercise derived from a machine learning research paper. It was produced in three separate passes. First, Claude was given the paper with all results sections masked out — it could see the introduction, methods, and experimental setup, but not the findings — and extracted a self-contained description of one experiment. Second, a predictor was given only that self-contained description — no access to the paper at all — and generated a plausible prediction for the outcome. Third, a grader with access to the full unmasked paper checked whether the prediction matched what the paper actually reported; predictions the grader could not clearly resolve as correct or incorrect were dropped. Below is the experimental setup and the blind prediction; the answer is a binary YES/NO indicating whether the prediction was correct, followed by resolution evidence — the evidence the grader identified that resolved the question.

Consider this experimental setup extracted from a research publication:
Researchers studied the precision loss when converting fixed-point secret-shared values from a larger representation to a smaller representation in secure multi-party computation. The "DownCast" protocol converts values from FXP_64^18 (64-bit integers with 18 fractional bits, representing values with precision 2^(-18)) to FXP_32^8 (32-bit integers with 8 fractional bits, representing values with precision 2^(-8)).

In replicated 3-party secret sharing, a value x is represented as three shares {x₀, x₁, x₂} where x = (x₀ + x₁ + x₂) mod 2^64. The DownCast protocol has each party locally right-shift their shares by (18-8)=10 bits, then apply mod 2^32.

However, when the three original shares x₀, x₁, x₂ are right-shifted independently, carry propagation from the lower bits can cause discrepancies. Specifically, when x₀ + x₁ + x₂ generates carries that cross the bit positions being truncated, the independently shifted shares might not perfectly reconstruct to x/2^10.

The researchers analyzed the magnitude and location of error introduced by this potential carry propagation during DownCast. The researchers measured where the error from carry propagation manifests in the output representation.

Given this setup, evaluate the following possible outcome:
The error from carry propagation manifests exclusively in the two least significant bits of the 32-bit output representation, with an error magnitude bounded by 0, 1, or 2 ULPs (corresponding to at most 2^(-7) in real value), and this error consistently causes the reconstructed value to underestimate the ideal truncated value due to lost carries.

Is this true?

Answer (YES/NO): NO